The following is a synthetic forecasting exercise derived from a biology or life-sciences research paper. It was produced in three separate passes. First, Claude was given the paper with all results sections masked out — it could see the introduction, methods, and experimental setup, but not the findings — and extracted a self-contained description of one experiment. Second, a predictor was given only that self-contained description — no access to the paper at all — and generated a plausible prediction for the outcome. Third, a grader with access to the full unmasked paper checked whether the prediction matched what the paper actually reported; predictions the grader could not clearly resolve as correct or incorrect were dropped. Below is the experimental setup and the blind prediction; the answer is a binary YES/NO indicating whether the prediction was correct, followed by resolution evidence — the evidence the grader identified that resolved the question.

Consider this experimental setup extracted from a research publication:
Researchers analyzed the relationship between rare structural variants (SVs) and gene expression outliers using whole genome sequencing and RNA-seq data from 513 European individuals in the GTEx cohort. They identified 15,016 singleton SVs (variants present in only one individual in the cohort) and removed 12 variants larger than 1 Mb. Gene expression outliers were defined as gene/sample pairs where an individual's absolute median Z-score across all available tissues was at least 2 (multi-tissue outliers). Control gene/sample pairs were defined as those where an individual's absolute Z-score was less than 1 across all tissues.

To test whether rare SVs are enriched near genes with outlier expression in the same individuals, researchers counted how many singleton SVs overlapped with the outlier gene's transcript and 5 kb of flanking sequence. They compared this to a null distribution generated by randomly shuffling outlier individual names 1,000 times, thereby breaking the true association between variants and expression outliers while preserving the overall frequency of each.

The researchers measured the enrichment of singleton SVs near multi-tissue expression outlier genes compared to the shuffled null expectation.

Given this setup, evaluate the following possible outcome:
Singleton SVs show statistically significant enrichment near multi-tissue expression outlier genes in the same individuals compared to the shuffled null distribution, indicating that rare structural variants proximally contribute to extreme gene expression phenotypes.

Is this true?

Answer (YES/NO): YES